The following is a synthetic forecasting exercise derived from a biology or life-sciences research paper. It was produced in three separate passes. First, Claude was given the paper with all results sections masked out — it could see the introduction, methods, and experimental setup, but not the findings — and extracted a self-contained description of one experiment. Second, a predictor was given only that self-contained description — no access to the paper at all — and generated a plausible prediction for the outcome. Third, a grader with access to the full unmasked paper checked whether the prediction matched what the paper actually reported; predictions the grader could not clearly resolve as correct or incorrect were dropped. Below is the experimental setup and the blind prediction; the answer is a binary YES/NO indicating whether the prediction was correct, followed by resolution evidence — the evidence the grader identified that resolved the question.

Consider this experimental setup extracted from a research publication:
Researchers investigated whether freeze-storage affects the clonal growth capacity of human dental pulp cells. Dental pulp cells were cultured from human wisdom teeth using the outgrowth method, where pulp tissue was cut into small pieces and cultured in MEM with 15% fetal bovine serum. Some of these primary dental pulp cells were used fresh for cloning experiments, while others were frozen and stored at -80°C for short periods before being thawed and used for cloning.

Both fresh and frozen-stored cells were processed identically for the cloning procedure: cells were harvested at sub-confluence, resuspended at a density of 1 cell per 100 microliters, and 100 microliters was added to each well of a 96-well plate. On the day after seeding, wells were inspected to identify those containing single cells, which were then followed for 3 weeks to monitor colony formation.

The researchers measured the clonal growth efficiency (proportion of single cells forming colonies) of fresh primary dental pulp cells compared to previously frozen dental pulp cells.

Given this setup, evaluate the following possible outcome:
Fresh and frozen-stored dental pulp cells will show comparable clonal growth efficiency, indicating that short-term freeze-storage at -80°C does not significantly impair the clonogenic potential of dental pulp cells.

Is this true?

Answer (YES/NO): NO